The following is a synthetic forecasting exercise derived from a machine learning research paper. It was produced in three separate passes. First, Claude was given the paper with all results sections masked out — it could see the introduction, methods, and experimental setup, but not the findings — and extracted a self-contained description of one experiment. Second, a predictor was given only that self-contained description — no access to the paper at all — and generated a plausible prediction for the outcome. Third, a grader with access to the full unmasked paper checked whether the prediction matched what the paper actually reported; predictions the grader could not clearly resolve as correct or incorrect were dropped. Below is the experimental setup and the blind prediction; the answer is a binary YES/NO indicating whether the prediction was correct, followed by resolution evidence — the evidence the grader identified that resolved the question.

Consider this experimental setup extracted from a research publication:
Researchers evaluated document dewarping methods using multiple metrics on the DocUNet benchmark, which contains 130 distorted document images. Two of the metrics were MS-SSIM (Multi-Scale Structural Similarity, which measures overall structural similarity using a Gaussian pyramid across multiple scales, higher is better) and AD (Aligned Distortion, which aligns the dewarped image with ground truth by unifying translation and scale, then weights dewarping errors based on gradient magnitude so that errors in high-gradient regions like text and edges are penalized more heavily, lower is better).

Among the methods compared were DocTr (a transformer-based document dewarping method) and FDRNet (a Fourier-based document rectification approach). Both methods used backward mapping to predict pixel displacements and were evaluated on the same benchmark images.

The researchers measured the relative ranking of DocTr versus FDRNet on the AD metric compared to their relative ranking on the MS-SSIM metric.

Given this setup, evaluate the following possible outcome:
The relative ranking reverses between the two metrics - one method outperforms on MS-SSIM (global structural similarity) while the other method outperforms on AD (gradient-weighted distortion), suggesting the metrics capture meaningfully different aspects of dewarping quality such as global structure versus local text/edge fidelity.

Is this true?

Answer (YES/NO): YES